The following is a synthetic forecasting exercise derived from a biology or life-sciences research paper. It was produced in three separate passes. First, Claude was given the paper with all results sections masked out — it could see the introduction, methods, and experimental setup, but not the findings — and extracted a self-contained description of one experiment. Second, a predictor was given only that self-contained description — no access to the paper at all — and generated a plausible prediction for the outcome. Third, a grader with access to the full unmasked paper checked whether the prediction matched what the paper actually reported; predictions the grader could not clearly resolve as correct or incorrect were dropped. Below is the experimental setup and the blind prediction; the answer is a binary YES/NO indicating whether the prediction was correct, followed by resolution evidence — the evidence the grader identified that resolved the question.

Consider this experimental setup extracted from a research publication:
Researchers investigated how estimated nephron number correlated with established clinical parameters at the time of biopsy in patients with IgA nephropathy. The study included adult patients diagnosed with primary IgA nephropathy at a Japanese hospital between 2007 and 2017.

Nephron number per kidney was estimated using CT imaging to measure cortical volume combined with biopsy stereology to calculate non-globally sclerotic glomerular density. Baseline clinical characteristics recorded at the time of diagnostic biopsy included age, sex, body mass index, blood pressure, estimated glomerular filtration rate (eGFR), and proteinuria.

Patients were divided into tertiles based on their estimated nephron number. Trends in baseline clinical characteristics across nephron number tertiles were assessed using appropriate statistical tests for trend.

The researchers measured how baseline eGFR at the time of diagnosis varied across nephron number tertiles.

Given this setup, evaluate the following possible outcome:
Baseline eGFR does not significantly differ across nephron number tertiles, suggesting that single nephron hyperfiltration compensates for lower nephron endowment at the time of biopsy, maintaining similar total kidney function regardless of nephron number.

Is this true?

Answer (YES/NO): NO